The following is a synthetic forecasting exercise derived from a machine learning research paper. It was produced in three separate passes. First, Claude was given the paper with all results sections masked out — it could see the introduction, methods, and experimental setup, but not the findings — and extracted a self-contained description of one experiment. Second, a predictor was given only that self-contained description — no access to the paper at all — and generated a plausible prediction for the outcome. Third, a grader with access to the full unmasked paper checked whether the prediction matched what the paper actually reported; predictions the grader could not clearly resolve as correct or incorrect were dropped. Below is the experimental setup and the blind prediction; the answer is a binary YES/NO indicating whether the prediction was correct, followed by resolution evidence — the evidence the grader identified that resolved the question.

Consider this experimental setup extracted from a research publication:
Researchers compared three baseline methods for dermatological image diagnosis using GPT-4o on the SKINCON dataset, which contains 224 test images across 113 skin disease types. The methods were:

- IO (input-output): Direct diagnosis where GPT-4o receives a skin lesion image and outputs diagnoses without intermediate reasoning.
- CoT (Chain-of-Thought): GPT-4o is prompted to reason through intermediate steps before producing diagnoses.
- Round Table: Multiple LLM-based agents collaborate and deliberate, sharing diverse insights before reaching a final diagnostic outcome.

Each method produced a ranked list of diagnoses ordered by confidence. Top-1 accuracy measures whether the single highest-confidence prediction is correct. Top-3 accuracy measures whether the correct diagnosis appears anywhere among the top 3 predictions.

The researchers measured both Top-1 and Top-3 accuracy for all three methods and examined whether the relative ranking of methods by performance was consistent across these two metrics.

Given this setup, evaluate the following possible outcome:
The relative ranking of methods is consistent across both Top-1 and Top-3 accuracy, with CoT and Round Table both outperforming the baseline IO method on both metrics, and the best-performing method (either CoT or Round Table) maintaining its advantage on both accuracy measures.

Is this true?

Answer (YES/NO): NO